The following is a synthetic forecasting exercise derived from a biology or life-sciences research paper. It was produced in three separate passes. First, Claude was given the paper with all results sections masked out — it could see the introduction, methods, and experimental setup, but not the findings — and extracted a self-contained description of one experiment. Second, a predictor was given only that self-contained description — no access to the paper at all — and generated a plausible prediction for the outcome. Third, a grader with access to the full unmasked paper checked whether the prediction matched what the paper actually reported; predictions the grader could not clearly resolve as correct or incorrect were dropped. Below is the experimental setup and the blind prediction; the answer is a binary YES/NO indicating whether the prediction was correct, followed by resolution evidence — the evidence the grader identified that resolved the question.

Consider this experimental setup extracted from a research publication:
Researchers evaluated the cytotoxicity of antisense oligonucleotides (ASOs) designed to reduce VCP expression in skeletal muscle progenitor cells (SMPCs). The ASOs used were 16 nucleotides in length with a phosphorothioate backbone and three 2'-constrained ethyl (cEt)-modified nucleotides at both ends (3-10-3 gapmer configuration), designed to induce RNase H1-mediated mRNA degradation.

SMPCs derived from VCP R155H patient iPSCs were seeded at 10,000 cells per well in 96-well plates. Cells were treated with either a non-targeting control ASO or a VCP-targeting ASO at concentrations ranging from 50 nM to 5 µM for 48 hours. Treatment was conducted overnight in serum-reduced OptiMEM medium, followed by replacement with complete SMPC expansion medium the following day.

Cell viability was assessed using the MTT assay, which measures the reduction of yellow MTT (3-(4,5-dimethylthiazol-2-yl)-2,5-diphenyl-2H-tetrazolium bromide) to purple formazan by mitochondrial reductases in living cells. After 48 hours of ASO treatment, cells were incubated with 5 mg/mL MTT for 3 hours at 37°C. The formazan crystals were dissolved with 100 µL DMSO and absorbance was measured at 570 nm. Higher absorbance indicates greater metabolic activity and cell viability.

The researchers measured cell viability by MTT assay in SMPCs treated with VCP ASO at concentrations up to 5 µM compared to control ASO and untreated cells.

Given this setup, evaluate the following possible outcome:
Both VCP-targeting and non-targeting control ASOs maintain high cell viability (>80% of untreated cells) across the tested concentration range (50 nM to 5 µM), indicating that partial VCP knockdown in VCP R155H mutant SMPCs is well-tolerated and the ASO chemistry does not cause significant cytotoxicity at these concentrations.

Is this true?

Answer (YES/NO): YES